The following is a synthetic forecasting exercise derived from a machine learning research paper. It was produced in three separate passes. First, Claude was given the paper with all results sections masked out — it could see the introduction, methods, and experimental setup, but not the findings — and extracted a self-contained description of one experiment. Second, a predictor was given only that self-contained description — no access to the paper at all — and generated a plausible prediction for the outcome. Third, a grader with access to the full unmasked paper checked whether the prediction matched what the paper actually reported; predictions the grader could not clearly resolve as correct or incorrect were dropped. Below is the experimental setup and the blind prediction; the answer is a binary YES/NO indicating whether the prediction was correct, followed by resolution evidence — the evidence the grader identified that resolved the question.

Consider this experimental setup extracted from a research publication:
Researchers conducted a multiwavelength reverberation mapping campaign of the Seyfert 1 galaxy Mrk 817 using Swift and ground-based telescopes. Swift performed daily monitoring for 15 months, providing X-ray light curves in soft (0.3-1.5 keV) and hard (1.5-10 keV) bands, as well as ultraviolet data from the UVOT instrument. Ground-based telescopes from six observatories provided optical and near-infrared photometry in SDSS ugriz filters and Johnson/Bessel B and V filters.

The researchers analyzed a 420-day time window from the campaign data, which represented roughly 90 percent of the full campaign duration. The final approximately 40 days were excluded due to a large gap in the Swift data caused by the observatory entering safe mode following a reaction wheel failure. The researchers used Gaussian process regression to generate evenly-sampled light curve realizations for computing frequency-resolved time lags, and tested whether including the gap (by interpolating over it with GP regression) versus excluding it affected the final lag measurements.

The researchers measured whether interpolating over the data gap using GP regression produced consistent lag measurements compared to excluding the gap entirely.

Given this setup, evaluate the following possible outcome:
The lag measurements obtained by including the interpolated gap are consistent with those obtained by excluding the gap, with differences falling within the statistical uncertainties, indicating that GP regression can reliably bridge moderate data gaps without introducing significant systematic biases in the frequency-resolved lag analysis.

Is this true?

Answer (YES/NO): YES